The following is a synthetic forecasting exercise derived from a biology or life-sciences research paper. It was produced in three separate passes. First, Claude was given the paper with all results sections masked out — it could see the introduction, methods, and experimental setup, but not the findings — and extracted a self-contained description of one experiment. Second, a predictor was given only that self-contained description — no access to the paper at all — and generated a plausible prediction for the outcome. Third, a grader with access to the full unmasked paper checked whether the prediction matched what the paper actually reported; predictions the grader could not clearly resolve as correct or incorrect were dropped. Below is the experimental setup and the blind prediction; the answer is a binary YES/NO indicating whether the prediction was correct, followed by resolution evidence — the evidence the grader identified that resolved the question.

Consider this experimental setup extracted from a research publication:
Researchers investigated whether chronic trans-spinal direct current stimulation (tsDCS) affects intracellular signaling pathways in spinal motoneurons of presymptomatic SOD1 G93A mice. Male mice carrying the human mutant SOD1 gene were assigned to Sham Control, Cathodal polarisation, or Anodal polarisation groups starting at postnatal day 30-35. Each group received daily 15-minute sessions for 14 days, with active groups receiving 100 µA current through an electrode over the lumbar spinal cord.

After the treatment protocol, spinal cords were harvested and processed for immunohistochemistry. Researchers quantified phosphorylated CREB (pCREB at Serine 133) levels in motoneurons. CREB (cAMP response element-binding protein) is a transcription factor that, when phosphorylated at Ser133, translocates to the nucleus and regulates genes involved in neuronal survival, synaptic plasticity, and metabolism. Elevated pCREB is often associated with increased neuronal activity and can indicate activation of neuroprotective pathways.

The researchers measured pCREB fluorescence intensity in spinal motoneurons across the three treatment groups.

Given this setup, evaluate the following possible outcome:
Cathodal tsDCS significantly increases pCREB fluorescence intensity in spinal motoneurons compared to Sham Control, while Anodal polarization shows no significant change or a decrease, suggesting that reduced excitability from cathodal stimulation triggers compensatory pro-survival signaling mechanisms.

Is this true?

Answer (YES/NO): NO